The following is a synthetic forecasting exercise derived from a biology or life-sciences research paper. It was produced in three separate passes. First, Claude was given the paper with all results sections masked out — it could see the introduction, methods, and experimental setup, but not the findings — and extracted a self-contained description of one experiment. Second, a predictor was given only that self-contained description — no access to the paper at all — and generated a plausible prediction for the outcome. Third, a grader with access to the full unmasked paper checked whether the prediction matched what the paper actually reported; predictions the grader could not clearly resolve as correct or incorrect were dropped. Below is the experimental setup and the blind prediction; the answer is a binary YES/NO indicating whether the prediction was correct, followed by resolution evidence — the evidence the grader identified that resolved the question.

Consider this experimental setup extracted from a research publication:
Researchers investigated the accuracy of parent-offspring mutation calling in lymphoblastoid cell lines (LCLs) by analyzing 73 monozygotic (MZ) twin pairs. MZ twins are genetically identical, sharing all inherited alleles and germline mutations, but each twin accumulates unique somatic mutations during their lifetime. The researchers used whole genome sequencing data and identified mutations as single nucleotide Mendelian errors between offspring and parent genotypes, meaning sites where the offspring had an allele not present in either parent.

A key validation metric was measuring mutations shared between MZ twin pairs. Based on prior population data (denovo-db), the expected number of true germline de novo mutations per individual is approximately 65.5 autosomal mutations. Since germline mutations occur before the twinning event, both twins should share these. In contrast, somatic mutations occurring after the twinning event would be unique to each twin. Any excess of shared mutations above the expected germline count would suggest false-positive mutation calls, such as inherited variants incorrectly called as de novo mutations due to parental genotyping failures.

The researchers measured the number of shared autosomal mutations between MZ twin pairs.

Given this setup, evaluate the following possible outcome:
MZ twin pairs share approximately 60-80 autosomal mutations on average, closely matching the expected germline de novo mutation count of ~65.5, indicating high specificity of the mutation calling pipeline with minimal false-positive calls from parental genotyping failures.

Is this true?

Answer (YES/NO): NO